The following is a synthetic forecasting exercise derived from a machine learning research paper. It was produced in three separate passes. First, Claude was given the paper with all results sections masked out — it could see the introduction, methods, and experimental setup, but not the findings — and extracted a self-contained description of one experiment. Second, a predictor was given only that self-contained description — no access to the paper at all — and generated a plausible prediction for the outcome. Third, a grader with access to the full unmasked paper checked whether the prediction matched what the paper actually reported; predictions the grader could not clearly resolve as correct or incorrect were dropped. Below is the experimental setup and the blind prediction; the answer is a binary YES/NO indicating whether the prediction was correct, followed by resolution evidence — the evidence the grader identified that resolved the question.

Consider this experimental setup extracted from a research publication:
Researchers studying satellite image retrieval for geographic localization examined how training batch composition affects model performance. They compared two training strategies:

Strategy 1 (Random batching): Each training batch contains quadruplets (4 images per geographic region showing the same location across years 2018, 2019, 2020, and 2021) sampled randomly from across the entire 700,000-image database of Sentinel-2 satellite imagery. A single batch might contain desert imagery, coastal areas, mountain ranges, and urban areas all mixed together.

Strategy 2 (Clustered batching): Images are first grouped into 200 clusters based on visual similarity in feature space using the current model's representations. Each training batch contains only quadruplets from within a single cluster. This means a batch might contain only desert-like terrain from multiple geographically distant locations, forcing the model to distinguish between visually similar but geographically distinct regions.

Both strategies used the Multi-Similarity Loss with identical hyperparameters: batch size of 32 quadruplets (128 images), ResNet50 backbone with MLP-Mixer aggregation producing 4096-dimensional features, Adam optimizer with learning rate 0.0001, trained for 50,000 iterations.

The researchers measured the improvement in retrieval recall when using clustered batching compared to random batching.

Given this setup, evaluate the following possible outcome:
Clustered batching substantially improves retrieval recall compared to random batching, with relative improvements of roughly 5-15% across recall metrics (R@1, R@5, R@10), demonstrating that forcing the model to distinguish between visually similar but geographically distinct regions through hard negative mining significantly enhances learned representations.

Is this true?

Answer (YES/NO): YES